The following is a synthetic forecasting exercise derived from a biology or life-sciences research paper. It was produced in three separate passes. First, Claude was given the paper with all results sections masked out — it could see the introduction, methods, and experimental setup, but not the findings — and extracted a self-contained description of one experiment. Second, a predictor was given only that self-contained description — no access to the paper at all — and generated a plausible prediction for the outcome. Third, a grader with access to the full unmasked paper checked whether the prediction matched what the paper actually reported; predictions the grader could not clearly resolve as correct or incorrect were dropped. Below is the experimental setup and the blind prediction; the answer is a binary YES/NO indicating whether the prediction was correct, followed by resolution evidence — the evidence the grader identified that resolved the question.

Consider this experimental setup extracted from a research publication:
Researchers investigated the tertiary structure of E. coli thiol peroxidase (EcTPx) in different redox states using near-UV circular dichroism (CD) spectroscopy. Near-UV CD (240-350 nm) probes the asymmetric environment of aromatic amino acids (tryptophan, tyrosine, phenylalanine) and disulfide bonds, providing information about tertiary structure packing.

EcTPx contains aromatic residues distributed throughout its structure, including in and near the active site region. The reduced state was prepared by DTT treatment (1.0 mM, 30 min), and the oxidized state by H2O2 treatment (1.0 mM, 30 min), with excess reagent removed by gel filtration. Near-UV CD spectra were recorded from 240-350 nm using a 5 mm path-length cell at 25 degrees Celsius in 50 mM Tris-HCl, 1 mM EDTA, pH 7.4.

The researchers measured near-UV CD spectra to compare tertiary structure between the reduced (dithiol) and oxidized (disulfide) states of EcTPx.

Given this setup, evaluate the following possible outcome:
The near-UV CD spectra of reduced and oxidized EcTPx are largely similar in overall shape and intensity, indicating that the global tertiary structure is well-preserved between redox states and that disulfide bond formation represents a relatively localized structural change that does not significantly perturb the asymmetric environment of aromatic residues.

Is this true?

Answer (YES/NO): NO